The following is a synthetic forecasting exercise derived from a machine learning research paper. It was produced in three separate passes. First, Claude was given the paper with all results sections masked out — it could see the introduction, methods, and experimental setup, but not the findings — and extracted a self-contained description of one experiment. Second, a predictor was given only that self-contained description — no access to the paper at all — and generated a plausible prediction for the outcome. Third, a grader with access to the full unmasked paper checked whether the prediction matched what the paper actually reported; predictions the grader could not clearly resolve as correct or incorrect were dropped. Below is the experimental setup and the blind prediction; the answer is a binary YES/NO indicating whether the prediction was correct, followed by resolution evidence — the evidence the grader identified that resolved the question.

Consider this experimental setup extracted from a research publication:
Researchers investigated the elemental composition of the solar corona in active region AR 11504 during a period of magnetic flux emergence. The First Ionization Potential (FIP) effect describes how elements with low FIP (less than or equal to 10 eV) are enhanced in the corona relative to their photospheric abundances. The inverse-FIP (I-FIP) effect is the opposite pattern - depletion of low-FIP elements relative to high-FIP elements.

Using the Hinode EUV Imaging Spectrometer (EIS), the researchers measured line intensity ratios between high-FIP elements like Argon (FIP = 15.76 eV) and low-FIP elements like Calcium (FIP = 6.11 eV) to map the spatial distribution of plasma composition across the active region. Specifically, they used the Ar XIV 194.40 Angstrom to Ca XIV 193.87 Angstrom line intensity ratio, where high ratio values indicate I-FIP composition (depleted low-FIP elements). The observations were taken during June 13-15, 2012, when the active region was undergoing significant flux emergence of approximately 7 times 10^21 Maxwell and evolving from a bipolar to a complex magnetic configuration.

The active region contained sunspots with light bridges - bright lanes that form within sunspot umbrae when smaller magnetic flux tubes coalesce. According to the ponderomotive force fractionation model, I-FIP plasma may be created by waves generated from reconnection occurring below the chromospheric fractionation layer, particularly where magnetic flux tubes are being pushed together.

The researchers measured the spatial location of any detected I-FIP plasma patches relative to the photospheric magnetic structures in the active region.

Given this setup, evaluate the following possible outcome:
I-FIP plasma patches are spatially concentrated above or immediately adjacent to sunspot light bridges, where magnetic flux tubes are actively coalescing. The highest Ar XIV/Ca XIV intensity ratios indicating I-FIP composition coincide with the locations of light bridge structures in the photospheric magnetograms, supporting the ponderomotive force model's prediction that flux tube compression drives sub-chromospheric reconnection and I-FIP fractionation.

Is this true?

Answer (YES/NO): YES